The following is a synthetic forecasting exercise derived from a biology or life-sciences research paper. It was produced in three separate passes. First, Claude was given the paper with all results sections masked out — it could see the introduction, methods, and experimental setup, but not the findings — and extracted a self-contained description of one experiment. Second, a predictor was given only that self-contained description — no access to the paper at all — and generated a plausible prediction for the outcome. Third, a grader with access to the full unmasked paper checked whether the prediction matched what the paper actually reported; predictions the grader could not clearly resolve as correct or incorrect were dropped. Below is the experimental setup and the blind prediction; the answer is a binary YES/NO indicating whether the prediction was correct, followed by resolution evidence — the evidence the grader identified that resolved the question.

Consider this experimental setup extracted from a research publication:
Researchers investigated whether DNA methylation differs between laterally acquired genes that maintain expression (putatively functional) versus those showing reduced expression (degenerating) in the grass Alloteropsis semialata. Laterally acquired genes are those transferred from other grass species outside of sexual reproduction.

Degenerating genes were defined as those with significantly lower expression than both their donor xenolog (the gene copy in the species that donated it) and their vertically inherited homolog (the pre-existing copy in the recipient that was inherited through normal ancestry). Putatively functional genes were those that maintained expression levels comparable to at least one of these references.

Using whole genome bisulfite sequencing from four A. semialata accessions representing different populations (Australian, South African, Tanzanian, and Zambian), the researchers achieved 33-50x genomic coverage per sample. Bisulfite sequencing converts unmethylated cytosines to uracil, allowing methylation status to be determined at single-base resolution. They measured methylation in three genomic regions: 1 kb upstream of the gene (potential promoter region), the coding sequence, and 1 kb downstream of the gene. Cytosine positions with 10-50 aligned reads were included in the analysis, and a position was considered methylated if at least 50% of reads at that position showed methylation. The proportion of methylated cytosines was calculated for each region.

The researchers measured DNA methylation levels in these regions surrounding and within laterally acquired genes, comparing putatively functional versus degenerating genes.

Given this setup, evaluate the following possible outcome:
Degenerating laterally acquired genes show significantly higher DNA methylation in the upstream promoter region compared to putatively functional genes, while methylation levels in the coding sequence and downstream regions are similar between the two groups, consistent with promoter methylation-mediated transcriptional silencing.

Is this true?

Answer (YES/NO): NO